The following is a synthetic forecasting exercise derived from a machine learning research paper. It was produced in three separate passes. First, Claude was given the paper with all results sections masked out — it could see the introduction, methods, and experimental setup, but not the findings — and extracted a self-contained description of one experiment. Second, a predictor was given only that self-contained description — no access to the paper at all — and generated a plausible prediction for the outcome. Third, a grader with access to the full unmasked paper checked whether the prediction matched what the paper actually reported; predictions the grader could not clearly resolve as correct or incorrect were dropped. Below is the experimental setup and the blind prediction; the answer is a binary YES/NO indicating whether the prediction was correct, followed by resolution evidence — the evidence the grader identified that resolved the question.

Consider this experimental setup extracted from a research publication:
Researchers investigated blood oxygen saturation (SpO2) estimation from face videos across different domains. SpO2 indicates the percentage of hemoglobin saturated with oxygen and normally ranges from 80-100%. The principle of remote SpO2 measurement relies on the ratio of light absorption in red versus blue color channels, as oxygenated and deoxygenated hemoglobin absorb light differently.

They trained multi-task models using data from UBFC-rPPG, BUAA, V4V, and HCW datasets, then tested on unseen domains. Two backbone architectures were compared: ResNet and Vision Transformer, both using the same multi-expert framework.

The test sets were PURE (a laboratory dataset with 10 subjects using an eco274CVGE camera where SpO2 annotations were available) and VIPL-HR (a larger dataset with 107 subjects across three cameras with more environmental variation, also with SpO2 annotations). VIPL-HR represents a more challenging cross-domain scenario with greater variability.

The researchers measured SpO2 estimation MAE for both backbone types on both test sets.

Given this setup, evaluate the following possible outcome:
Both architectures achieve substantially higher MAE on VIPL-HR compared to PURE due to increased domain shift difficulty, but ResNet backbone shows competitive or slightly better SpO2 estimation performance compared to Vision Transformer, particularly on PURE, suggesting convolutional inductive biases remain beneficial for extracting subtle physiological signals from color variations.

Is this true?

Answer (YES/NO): NO